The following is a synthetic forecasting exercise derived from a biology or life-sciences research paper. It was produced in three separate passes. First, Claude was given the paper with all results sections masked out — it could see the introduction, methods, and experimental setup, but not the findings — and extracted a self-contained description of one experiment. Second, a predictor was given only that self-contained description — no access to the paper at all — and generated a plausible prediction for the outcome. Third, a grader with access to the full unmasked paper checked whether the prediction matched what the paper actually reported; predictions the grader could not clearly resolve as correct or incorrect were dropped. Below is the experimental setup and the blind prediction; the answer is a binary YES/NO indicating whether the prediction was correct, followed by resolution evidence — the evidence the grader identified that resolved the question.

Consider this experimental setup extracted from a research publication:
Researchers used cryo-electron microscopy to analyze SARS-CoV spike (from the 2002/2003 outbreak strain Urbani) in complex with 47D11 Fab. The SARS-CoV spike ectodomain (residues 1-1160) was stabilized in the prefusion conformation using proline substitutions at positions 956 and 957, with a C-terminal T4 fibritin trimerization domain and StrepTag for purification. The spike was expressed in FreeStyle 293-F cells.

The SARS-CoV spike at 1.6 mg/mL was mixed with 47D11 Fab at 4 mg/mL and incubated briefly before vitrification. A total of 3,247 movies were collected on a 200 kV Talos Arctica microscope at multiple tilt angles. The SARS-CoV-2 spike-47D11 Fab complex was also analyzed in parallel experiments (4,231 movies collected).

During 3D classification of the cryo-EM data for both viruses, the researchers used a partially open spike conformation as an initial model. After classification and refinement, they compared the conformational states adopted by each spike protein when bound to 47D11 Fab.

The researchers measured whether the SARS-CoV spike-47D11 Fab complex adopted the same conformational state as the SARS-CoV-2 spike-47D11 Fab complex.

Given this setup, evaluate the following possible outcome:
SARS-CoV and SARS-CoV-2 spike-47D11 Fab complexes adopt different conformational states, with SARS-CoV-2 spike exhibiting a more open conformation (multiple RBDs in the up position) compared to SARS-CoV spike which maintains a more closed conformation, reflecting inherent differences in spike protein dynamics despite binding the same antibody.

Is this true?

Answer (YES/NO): NO